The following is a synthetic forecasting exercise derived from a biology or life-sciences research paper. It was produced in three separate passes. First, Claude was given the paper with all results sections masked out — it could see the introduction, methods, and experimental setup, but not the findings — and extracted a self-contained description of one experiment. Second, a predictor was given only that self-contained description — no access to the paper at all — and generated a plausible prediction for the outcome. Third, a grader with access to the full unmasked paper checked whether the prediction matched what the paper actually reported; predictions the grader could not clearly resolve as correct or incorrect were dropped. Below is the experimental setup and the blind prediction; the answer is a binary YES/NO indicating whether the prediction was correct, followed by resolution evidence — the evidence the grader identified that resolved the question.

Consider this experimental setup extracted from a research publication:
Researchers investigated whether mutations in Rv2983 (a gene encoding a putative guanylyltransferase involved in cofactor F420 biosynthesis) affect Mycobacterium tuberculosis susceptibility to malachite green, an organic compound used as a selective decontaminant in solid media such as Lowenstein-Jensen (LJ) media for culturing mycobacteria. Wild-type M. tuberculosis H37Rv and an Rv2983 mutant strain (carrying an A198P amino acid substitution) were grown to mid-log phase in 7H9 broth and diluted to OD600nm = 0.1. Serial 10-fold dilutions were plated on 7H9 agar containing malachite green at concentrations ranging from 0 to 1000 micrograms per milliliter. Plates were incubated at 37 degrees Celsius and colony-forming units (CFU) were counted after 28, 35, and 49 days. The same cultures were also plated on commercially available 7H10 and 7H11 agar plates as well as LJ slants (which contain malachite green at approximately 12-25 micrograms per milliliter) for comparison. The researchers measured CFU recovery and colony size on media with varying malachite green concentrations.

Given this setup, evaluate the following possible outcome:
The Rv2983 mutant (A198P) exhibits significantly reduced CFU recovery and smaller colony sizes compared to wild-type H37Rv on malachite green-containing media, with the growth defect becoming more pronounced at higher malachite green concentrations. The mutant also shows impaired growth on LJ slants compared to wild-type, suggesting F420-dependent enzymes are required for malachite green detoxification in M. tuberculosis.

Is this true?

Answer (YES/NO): YES